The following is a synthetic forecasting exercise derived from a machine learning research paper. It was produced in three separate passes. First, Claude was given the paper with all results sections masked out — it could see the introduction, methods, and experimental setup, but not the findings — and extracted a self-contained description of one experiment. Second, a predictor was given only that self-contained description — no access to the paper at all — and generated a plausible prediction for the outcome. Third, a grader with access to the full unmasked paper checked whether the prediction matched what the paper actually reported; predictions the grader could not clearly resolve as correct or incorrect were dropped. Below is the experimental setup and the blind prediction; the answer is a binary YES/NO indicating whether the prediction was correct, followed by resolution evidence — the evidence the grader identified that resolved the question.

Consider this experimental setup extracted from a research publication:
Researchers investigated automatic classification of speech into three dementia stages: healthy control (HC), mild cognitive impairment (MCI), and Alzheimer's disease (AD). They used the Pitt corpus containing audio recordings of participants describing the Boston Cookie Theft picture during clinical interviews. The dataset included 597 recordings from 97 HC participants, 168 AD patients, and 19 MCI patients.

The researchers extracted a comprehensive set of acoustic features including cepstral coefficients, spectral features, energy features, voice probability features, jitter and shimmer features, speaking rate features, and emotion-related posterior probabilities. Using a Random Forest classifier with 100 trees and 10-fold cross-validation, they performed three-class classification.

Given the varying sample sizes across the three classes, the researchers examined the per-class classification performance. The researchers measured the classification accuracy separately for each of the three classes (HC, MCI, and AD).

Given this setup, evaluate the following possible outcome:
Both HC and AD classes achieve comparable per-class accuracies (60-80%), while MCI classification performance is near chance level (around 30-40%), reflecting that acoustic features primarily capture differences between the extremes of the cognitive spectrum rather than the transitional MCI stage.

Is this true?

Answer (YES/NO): YES